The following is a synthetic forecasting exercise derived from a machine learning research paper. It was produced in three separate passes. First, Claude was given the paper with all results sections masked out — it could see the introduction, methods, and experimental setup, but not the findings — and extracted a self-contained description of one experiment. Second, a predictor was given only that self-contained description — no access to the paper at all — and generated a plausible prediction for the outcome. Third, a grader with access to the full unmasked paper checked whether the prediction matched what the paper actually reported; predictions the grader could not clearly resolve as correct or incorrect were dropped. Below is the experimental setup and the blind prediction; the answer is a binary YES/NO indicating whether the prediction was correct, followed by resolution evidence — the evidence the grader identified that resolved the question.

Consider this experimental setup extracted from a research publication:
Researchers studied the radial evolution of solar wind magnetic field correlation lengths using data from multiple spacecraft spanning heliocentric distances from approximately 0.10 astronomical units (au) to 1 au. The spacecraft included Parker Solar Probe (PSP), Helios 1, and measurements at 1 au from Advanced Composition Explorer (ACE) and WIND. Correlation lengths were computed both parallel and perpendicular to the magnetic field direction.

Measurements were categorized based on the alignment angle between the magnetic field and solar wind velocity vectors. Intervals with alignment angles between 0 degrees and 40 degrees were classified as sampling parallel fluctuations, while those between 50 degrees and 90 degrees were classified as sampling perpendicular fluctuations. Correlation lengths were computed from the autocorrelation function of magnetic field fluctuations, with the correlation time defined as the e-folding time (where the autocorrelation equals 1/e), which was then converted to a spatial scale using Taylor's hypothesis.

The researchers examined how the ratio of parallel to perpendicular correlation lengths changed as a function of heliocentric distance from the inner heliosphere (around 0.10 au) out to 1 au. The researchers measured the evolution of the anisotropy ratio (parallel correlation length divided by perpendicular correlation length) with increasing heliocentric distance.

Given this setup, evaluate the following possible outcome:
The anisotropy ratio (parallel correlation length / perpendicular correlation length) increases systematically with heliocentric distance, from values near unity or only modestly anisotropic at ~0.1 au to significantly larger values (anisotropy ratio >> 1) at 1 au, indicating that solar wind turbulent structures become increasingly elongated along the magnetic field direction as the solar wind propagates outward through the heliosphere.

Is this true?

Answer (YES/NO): NO